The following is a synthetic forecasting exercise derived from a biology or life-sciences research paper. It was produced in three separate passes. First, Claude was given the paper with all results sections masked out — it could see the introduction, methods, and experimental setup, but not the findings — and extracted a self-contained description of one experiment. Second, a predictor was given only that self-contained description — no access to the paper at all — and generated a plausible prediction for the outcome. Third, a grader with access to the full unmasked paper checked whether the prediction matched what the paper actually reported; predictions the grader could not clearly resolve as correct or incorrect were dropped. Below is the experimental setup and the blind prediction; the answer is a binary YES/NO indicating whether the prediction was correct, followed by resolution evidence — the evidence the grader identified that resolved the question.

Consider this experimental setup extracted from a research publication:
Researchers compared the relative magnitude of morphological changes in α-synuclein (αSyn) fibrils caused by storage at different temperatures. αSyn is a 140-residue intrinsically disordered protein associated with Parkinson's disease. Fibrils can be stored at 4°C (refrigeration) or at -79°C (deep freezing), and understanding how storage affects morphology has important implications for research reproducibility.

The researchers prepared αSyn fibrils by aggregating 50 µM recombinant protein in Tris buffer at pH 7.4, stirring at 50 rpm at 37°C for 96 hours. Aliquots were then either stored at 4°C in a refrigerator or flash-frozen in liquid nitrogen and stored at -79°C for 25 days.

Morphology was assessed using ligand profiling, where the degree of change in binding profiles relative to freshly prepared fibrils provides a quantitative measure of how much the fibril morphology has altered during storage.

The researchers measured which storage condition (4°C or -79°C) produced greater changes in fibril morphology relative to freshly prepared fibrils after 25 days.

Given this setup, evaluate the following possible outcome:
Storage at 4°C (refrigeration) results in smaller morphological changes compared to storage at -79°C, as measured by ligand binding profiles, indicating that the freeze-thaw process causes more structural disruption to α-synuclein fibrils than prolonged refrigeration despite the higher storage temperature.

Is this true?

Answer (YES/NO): NO